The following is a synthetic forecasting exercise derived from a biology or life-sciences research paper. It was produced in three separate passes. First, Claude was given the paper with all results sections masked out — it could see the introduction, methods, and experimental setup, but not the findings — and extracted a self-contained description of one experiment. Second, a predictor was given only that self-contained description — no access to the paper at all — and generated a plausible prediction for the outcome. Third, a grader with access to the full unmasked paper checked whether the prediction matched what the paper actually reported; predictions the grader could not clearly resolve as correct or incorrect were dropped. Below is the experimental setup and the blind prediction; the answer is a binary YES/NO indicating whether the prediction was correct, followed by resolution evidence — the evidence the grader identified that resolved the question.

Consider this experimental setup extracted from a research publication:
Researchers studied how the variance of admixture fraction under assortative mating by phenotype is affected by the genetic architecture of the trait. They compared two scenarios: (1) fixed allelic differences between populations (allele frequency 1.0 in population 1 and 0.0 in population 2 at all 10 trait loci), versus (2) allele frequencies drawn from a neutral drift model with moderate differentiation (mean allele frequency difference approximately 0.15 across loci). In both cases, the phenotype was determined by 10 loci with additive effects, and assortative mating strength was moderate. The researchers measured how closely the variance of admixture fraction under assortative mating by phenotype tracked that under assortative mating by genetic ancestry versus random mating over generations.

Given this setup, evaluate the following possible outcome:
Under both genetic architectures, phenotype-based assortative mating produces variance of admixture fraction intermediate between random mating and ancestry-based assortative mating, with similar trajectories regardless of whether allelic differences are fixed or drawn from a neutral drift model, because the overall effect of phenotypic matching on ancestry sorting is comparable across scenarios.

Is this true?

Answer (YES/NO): NO